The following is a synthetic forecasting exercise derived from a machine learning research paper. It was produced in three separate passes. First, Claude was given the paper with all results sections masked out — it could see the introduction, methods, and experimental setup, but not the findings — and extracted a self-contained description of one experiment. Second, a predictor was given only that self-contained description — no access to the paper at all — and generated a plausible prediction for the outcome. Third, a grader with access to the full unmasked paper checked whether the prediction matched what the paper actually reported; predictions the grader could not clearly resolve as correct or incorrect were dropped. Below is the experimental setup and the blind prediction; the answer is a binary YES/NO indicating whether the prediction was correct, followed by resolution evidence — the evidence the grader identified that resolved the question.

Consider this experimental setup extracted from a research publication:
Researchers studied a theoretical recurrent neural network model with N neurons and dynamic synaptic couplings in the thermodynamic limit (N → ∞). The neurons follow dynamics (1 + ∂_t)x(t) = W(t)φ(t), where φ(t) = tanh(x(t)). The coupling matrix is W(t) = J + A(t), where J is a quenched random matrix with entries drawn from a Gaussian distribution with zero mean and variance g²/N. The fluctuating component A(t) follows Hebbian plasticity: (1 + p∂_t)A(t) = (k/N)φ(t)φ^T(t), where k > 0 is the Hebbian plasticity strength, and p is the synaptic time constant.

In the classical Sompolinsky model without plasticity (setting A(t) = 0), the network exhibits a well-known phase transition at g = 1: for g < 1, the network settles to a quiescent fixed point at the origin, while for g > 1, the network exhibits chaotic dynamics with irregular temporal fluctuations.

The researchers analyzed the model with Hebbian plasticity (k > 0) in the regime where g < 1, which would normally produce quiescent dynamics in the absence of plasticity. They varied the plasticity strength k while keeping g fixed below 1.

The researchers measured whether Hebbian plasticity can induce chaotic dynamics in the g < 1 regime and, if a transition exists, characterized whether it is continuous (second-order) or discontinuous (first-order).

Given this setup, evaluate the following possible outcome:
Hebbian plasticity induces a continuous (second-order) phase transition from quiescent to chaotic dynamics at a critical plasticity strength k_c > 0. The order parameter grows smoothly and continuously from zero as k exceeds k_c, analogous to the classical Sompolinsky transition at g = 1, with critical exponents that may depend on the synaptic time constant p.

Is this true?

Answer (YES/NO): NO